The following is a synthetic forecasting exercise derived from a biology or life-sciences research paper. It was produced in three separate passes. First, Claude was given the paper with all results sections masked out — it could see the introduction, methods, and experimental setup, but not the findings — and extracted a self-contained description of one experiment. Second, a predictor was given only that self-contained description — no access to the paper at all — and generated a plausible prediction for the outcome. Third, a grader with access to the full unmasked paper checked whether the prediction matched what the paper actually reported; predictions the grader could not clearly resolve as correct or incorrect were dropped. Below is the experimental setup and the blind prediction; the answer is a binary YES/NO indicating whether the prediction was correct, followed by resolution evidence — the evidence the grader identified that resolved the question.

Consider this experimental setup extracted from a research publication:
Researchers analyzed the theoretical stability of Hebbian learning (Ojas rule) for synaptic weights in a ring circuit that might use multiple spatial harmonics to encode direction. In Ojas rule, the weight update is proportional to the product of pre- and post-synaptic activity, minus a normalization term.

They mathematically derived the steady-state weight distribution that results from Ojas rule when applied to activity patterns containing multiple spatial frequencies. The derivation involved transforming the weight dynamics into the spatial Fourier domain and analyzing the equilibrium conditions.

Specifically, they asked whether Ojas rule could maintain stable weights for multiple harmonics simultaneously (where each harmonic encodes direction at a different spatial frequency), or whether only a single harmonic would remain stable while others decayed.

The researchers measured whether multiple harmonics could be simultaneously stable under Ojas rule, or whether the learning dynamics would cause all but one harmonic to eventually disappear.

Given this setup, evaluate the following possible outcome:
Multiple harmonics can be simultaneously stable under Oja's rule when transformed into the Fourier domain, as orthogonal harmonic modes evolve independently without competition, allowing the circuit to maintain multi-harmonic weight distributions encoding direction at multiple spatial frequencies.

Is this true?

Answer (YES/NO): NO